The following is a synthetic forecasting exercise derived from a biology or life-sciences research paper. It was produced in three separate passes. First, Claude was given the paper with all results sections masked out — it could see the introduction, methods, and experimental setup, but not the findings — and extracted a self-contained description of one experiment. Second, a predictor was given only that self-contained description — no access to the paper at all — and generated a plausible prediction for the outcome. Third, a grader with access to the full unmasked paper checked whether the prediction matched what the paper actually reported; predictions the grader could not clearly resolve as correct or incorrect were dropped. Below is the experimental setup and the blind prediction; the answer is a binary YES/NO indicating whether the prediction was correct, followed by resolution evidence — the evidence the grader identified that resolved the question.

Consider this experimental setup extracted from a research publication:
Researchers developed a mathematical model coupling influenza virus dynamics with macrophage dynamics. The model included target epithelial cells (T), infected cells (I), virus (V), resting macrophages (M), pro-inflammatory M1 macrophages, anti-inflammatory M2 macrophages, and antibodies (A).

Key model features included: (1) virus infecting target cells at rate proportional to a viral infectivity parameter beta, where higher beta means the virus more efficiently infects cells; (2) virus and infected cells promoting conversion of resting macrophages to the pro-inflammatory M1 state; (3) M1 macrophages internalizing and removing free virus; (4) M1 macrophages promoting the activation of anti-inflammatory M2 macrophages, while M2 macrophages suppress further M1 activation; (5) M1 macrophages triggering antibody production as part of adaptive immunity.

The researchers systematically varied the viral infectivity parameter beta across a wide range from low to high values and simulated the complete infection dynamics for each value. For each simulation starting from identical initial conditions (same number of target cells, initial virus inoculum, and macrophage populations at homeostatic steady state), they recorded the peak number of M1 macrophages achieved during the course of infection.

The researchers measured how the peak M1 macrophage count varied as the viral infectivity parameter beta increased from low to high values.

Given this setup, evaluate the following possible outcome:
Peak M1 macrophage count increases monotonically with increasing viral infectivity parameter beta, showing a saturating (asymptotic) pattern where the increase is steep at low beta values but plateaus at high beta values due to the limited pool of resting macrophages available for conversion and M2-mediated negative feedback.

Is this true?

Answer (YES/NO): NO